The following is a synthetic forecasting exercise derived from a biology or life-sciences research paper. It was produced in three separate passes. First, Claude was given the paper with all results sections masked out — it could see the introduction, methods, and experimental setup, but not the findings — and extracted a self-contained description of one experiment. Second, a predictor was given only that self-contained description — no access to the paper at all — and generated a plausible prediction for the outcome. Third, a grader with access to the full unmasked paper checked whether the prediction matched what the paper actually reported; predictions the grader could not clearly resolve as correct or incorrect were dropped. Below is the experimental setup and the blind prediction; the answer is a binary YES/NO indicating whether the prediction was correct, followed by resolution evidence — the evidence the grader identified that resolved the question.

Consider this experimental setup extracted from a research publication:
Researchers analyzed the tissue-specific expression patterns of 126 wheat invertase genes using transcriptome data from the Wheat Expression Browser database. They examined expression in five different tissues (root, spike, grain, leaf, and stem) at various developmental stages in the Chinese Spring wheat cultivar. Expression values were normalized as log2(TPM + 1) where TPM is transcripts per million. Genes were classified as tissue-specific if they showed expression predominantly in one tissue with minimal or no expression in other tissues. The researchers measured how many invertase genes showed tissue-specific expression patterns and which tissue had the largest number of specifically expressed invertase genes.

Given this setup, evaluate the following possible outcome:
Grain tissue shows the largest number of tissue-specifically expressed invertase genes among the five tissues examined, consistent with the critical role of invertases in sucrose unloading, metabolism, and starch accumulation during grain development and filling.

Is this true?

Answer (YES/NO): YES